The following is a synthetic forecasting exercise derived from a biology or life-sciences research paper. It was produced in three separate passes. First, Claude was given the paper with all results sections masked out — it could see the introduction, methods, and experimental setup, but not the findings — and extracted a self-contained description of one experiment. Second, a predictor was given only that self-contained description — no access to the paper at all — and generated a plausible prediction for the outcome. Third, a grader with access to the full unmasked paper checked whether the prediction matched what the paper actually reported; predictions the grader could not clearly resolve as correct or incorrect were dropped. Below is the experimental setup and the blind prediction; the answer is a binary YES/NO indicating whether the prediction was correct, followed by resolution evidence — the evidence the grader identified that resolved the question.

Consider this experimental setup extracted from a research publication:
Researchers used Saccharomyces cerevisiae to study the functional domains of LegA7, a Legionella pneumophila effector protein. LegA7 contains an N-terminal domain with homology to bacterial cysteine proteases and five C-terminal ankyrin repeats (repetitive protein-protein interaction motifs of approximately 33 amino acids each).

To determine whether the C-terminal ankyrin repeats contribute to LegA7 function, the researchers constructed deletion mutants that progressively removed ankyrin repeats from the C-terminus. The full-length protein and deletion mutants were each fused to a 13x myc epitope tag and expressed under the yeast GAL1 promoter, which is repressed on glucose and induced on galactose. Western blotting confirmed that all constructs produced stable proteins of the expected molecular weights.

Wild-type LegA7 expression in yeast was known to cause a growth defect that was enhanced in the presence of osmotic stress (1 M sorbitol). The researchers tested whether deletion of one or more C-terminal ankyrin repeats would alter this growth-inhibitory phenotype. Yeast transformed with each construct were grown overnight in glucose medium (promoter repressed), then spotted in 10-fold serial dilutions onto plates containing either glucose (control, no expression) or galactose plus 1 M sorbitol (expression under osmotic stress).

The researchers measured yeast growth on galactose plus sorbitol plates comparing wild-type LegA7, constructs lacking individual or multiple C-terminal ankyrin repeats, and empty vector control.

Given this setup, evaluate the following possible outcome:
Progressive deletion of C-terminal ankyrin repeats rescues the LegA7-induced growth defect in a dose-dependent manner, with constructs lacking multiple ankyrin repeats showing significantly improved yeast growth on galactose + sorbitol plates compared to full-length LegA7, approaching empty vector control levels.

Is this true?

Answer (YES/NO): NO